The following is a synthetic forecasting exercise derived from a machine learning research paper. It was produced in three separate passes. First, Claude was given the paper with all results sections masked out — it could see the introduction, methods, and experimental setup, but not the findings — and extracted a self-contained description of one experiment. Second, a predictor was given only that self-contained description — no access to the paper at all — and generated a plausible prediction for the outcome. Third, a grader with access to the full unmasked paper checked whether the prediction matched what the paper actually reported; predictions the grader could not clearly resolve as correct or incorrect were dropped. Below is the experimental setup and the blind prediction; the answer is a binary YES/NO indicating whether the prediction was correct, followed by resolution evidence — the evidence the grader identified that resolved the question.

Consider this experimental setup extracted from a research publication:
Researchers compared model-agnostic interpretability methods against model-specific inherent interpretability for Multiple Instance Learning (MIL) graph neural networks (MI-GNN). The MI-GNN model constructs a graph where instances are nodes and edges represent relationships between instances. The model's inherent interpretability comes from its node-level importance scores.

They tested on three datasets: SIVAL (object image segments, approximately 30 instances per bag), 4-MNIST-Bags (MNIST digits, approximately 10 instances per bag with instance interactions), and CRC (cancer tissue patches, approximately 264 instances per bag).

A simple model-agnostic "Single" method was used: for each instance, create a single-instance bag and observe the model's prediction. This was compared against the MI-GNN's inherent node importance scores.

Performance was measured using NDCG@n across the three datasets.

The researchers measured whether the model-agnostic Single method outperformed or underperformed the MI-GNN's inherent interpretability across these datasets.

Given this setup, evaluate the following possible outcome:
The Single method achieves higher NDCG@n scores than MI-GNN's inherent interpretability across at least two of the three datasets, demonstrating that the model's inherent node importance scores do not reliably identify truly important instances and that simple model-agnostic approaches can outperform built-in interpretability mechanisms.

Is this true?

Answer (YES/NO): YES